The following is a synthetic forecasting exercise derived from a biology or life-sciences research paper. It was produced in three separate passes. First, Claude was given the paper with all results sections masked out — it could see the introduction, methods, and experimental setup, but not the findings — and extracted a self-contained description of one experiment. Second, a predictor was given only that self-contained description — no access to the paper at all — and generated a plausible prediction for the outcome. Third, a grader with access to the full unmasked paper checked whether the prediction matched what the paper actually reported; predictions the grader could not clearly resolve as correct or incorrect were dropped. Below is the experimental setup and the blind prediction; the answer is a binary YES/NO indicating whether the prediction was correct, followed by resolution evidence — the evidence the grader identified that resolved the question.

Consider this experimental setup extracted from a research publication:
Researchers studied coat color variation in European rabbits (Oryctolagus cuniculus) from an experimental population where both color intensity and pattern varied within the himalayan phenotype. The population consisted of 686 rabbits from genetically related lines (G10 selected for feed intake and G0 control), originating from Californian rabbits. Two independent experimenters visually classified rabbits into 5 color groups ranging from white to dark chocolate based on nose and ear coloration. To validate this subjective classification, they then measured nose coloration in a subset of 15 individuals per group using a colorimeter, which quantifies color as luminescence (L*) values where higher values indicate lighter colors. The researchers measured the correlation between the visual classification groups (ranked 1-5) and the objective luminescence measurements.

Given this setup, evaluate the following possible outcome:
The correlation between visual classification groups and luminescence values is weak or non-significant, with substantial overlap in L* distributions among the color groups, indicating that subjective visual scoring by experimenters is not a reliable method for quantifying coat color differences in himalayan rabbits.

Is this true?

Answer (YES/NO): NO